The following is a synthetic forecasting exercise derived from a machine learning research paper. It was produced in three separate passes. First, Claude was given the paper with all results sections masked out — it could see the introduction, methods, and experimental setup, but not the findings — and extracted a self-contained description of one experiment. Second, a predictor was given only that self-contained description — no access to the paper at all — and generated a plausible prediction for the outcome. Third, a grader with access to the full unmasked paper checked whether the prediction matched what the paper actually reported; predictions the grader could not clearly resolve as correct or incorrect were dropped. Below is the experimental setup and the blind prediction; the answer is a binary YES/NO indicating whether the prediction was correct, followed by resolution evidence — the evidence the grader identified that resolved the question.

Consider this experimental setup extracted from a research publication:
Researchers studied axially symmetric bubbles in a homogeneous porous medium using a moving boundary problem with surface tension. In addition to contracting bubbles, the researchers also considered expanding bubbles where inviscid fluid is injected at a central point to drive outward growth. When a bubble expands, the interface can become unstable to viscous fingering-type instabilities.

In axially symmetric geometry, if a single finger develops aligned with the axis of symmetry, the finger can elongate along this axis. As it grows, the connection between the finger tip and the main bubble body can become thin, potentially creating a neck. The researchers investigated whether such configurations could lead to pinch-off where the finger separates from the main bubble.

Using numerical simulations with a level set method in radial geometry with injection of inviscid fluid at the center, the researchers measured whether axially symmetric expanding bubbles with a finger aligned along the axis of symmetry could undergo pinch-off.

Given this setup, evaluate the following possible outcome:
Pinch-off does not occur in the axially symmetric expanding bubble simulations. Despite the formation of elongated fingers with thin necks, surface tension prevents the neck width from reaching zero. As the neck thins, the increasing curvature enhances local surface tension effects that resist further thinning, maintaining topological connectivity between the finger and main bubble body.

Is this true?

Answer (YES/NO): NO